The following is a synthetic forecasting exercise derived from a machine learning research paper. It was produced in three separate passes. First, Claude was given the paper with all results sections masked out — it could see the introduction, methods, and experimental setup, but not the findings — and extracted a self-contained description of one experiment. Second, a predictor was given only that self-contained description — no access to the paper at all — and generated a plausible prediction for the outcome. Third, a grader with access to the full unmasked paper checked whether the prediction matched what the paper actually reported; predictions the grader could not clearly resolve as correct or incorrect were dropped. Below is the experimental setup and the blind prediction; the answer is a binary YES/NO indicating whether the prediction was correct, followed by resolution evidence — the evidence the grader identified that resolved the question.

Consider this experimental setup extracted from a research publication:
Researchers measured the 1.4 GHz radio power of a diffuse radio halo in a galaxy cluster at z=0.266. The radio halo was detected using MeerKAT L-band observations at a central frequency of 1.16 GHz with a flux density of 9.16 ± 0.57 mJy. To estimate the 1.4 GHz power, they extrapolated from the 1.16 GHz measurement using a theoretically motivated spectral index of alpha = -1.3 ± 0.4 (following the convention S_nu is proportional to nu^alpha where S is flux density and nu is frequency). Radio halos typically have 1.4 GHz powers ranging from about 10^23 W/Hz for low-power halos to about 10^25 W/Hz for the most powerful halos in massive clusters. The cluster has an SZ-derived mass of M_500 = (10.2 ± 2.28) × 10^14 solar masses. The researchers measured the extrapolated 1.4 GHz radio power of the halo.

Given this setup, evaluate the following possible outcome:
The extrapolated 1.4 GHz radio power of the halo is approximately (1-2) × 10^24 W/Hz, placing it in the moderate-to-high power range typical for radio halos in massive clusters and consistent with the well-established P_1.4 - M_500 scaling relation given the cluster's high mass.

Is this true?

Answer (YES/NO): YES